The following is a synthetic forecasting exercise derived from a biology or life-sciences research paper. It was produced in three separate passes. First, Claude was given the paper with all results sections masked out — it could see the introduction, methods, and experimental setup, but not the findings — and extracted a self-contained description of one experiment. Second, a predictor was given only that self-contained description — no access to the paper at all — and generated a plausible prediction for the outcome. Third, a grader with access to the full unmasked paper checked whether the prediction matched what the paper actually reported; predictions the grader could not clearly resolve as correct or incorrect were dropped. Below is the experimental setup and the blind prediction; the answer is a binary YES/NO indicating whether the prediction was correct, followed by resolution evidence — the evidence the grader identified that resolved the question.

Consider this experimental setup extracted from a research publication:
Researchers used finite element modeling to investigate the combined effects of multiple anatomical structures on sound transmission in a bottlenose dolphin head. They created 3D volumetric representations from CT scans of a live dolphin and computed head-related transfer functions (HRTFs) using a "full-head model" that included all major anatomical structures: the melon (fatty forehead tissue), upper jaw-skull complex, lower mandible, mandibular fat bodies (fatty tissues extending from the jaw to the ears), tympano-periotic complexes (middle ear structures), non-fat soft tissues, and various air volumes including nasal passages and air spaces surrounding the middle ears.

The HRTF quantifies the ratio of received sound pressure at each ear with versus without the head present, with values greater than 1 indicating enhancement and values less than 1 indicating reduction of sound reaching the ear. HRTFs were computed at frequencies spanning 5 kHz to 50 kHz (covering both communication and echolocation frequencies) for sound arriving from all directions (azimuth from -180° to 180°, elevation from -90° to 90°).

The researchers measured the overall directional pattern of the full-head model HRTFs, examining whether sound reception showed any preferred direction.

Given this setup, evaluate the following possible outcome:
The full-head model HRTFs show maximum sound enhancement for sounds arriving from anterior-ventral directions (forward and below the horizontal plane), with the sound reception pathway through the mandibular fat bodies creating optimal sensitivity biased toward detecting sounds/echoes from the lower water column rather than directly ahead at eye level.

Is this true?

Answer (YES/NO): NO